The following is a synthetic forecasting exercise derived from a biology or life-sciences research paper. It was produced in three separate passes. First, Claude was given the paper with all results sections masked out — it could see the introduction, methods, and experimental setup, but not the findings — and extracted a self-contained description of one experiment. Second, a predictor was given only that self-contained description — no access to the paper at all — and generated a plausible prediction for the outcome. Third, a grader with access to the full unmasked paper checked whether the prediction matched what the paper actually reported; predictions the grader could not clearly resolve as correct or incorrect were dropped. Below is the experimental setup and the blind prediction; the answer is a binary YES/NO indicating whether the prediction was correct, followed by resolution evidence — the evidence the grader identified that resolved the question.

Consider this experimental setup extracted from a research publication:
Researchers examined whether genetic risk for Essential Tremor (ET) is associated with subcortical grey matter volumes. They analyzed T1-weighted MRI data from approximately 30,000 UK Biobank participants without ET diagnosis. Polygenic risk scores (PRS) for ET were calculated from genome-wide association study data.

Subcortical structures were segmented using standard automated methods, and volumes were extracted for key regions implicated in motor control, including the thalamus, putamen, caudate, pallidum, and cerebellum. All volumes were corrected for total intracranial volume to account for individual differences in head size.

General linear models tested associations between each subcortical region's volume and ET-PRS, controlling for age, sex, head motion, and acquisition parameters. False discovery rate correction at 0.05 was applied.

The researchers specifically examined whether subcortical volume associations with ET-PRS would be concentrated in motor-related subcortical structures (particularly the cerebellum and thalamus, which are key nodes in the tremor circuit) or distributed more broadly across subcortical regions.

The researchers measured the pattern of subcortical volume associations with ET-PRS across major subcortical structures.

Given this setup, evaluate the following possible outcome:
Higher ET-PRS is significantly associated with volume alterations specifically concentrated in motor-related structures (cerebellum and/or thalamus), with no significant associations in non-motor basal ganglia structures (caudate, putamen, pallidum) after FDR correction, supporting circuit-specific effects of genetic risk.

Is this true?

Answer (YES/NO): NO